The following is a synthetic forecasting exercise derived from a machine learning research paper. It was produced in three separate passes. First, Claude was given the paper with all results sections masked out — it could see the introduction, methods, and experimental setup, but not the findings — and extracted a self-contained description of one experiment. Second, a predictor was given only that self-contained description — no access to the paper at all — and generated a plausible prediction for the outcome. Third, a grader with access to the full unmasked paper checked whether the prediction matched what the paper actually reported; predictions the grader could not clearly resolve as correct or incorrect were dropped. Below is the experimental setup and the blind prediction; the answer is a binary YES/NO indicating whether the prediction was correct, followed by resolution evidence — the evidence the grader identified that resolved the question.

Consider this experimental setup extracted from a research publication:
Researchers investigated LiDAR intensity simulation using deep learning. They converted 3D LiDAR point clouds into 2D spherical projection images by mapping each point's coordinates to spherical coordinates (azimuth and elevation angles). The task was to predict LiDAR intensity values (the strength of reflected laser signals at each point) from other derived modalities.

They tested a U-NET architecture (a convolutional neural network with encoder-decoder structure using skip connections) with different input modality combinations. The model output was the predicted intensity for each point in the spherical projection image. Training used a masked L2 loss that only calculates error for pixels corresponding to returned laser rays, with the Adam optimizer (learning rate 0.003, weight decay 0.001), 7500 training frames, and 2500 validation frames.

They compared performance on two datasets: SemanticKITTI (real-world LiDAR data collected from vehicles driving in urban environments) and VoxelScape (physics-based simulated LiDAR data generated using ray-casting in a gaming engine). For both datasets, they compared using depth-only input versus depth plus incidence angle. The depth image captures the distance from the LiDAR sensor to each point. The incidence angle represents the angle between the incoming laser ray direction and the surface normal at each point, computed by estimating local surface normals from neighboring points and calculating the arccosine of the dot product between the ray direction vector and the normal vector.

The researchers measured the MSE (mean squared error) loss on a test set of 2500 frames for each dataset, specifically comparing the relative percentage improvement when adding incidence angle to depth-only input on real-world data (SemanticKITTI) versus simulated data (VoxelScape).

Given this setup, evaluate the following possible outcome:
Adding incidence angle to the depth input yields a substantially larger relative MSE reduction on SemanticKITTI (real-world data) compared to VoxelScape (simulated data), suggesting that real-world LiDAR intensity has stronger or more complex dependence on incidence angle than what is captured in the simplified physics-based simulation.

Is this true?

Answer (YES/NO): NO